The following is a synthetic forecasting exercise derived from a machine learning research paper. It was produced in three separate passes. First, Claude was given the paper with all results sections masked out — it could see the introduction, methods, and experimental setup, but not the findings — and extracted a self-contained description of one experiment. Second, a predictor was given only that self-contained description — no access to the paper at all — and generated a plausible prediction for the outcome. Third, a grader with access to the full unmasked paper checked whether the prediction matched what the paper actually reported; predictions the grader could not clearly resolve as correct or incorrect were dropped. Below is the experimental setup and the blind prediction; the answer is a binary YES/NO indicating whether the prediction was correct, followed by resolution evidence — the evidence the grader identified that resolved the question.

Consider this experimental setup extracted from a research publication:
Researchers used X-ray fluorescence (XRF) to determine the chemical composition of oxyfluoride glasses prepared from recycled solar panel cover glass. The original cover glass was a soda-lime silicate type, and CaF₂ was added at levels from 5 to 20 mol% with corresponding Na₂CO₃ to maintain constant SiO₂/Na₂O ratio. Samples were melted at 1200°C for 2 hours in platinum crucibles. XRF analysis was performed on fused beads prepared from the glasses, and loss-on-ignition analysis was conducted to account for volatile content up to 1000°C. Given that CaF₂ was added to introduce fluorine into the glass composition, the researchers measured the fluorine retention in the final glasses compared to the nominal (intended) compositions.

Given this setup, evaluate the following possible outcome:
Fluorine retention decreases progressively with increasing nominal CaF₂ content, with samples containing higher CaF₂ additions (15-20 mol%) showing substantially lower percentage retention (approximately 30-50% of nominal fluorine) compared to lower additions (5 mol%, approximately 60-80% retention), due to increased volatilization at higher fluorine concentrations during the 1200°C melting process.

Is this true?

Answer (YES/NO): NO